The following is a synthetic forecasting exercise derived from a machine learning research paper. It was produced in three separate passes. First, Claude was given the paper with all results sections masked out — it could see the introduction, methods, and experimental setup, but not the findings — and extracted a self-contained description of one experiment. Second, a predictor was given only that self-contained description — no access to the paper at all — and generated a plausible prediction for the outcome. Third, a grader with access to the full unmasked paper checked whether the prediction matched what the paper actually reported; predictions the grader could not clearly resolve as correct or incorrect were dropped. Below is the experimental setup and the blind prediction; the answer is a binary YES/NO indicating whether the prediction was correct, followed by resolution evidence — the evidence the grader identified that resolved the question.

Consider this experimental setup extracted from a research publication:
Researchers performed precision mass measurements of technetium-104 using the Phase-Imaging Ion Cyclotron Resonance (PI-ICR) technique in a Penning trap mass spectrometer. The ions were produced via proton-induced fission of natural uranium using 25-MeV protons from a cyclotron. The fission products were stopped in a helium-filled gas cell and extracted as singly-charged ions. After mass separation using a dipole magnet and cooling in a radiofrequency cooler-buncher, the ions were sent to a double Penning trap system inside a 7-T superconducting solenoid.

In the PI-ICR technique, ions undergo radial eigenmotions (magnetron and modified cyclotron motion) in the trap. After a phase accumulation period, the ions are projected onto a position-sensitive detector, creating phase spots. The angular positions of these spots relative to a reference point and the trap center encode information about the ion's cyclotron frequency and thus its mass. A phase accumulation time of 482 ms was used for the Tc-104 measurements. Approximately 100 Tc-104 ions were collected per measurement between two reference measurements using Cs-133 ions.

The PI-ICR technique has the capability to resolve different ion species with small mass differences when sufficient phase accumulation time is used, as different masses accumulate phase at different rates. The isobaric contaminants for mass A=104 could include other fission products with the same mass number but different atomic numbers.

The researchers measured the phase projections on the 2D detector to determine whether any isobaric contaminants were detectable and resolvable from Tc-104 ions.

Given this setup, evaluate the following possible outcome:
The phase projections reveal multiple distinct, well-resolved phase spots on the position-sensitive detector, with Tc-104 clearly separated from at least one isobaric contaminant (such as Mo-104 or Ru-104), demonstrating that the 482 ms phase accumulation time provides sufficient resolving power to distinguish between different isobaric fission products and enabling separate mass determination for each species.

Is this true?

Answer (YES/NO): YES